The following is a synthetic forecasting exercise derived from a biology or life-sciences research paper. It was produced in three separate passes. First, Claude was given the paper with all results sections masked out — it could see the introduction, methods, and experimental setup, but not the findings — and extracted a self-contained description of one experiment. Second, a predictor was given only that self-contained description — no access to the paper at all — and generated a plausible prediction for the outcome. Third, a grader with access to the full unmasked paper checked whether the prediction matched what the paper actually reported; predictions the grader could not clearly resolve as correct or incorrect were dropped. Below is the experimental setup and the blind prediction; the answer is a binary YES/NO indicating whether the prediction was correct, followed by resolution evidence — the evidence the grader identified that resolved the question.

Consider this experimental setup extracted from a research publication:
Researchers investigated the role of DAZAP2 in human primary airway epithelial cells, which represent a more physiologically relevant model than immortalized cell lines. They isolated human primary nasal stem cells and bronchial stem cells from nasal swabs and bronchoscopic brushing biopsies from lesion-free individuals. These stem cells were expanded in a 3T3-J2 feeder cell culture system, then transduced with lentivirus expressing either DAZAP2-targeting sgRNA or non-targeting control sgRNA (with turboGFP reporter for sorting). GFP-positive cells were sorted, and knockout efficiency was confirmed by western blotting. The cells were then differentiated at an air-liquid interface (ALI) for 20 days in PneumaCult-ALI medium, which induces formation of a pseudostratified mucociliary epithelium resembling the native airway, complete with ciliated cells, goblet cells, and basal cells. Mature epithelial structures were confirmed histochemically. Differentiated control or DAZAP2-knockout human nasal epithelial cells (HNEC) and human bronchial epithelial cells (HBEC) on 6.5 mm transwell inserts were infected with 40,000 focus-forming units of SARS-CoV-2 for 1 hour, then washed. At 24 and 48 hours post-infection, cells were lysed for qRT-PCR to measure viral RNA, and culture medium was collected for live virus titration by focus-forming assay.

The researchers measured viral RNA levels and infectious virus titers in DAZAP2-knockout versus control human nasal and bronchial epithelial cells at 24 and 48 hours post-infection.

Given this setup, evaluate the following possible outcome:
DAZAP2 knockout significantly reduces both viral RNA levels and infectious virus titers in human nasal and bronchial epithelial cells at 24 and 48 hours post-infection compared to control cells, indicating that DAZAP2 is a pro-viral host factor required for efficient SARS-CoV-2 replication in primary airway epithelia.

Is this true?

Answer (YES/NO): NO